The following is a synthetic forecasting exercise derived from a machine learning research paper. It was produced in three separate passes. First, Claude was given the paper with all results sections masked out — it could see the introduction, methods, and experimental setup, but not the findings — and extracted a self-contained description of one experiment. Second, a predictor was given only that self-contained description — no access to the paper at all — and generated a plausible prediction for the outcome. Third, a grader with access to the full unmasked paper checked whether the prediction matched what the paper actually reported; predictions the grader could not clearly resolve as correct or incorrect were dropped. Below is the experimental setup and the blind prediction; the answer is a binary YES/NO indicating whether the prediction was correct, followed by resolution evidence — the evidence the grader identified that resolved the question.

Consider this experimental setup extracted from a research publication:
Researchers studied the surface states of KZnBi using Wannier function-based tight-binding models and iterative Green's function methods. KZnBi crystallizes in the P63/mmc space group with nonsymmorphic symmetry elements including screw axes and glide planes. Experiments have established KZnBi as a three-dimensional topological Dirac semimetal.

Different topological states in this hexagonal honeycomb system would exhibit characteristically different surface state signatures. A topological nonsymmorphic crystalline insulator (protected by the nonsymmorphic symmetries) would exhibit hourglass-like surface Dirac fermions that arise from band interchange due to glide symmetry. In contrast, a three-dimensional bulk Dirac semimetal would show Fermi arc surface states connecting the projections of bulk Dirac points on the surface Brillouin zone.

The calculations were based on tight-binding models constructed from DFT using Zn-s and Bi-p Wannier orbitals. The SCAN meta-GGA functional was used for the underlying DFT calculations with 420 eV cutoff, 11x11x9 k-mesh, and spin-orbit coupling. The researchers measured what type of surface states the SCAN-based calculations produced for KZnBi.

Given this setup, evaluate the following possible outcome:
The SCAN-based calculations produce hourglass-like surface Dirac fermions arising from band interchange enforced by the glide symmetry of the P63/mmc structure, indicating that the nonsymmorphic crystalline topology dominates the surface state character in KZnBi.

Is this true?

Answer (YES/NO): YES